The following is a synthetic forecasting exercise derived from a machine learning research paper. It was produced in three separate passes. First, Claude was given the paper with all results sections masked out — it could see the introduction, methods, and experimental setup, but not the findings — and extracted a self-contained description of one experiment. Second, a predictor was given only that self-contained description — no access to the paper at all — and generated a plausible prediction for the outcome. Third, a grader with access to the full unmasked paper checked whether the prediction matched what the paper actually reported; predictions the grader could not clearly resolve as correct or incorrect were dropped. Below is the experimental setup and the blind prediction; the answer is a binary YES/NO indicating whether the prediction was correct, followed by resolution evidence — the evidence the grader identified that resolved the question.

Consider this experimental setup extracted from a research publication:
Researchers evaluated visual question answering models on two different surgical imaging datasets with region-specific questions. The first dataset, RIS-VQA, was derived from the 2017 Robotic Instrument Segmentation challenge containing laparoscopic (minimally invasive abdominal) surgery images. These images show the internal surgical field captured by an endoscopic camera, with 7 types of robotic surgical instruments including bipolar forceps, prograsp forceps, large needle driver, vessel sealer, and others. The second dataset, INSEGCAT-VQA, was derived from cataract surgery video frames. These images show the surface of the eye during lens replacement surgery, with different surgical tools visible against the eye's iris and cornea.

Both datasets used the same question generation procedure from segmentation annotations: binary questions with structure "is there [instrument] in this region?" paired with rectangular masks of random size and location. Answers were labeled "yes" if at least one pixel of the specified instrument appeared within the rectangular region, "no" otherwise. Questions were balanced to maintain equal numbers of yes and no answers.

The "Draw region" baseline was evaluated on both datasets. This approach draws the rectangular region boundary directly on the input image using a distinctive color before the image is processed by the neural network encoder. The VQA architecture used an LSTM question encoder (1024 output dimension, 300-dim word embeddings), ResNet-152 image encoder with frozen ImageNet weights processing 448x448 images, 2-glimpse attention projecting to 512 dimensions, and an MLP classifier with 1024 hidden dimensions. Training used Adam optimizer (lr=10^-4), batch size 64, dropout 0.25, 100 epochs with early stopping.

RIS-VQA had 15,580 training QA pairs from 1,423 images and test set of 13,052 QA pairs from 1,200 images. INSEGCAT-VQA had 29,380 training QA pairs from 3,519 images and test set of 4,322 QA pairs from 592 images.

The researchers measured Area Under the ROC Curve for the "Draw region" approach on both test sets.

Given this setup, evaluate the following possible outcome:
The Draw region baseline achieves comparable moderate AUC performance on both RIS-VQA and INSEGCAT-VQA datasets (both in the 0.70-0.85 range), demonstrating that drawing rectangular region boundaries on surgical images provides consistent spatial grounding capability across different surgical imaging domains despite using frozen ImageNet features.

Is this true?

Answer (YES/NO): NO